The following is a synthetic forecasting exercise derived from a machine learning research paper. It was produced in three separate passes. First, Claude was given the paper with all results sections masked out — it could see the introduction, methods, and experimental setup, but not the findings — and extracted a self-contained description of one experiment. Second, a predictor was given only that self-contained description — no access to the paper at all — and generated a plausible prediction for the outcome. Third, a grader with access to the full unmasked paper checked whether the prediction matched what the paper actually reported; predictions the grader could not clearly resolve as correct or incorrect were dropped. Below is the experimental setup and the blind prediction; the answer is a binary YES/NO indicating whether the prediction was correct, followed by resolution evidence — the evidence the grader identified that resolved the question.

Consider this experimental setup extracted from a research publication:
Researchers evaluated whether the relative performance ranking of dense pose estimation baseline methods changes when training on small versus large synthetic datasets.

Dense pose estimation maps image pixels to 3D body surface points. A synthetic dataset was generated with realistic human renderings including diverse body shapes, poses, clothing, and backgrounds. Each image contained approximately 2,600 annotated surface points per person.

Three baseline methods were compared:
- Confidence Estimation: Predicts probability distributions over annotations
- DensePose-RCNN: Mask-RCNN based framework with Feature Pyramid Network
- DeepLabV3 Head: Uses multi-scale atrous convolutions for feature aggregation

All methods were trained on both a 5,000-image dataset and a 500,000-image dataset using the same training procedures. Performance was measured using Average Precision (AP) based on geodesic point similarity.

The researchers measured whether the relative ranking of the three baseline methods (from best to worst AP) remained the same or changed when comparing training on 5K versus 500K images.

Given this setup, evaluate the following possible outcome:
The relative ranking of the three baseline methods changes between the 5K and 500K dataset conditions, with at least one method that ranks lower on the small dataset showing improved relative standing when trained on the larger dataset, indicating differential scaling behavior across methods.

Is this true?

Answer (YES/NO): NO